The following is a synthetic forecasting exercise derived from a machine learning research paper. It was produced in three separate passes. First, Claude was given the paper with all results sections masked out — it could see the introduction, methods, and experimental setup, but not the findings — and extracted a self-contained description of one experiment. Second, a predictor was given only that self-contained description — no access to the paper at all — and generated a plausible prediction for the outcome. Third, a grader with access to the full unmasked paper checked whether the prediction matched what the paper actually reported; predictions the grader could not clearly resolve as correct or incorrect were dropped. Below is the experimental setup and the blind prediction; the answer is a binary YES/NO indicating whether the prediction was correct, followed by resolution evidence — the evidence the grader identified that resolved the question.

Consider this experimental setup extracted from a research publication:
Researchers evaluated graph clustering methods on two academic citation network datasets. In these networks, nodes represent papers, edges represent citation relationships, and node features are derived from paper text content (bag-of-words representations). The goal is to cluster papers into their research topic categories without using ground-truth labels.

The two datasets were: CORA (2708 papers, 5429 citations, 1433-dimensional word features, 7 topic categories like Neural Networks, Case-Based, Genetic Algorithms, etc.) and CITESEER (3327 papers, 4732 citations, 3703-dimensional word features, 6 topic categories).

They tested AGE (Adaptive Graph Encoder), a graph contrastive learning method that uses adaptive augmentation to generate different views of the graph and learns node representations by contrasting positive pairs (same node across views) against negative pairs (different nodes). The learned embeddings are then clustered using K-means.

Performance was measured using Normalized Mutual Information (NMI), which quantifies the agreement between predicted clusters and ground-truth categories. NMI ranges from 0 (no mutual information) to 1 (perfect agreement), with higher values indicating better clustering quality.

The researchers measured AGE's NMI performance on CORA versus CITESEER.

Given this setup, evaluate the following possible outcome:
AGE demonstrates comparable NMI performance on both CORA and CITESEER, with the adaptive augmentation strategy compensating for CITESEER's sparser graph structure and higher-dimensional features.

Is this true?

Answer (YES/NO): NO